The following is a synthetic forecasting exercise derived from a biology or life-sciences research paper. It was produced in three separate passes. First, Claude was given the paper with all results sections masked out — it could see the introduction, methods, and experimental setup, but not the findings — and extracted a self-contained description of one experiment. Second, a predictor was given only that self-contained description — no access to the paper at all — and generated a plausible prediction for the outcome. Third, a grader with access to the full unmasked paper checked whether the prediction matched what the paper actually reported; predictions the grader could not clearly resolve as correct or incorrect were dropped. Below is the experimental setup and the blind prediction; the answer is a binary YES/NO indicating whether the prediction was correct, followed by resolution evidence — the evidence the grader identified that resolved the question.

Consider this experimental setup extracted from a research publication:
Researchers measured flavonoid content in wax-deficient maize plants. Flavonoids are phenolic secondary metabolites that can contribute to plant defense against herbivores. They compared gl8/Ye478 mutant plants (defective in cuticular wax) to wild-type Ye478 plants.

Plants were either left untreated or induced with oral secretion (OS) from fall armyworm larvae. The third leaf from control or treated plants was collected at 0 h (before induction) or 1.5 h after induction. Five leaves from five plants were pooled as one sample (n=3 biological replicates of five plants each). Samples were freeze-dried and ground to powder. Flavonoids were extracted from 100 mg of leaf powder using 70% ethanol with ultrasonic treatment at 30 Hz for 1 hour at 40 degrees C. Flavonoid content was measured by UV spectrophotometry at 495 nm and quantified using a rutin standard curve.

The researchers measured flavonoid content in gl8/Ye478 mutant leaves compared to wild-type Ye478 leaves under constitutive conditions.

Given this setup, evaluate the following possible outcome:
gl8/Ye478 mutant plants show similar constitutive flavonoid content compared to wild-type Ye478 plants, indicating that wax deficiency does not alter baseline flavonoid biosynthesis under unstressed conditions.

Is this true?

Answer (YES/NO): YES